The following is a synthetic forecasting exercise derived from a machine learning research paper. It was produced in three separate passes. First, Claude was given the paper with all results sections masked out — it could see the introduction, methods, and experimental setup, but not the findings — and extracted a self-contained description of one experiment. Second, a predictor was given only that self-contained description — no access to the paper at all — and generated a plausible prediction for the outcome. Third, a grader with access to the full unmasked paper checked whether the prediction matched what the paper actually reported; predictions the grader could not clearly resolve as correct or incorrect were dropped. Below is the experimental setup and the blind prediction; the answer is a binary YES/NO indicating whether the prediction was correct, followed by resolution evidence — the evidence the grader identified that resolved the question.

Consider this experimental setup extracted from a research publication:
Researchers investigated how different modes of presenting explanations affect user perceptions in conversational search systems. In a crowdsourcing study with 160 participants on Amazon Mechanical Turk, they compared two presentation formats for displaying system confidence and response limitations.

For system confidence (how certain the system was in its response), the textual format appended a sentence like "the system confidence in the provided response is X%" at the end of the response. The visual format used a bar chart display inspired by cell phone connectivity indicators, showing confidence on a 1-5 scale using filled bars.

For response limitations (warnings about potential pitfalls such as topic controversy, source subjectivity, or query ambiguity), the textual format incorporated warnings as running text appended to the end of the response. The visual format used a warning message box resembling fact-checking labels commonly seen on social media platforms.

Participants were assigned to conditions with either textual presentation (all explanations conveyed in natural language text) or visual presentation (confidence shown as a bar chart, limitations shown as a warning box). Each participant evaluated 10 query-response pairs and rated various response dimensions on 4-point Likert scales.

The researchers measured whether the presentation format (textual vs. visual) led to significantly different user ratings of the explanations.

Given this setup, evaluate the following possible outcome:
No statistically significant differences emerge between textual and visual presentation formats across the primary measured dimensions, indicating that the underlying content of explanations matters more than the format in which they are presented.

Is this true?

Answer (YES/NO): YES